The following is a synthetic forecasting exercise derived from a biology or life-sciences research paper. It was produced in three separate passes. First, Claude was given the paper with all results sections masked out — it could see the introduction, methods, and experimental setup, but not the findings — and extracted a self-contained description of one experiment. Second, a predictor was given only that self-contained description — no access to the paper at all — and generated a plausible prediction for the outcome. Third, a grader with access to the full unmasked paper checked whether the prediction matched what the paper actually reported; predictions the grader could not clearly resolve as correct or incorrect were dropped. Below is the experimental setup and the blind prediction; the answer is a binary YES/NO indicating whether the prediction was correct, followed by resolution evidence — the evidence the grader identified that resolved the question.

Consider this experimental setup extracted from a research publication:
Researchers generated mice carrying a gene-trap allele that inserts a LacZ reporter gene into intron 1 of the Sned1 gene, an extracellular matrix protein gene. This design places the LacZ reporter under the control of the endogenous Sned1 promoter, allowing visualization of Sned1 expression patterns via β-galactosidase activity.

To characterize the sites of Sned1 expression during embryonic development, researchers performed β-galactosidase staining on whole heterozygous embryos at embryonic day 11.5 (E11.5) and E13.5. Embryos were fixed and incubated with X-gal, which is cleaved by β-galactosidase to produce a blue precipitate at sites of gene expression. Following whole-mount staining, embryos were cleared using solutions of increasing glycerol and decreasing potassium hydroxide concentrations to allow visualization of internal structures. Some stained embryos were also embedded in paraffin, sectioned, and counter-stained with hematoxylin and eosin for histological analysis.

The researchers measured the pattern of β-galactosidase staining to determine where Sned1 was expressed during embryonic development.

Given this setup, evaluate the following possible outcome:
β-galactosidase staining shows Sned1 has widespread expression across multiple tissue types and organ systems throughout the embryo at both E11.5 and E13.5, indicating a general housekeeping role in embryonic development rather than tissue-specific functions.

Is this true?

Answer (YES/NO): NO